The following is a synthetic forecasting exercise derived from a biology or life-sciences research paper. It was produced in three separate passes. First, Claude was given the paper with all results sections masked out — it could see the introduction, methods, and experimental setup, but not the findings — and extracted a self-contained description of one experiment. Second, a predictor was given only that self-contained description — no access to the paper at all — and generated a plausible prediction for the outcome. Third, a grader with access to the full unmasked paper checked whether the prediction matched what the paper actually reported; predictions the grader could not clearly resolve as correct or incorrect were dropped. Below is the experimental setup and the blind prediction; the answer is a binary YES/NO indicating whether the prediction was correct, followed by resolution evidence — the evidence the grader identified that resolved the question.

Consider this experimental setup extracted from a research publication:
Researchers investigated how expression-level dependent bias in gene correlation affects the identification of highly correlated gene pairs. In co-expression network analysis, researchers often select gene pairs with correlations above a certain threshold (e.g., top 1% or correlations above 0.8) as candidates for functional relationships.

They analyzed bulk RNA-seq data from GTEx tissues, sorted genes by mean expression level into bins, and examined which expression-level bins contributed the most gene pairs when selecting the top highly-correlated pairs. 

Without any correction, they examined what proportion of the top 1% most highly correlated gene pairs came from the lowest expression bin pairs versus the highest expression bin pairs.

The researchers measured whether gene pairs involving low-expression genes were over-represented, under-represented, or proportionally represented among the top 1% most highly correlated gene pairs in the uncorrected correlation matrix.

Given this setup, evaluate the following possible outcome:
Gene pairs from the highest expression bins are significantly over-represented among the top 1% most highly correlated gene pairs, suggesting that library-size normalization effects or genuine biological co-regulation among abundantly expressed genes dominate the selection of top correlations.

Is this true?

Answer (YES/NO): NO